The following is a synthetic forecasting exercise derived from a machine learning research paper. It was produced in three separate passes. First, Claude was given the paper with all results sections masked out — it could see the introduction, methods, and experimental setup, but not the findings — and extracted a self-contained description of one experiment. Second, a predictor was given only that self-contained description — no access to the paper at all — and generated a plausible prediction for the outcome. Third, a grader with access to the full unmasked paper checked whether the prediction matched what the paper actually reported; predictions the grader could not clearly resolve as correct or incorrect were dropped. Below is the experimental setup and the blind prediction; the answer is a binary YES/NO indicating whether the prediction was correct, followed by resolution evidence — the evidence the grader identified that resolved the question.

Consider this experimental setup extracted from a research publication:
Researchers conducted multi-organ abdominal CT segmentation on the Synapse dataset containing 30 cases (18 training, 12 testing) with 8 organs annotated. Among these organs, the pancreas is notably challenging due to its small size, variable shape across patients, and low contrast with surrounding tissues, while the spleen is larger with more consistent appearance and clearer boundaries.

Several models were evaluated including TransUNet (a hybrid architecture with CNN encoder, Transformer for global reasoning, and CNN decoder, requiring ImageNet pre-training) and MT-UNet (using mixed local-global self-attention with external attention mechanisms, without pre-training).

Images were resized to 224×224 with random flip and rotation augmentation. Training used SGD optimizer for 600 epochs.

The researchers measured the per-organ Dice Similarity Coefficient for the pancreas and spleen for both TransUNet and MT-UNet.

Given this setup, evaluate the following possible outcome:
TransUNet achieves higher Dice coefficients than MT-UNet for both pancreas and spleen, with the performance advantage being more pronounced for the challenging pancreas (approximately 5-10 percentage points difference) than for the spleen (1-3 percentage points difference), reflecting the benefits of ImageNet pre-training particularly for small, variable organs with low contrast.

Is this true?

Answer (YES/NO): NO